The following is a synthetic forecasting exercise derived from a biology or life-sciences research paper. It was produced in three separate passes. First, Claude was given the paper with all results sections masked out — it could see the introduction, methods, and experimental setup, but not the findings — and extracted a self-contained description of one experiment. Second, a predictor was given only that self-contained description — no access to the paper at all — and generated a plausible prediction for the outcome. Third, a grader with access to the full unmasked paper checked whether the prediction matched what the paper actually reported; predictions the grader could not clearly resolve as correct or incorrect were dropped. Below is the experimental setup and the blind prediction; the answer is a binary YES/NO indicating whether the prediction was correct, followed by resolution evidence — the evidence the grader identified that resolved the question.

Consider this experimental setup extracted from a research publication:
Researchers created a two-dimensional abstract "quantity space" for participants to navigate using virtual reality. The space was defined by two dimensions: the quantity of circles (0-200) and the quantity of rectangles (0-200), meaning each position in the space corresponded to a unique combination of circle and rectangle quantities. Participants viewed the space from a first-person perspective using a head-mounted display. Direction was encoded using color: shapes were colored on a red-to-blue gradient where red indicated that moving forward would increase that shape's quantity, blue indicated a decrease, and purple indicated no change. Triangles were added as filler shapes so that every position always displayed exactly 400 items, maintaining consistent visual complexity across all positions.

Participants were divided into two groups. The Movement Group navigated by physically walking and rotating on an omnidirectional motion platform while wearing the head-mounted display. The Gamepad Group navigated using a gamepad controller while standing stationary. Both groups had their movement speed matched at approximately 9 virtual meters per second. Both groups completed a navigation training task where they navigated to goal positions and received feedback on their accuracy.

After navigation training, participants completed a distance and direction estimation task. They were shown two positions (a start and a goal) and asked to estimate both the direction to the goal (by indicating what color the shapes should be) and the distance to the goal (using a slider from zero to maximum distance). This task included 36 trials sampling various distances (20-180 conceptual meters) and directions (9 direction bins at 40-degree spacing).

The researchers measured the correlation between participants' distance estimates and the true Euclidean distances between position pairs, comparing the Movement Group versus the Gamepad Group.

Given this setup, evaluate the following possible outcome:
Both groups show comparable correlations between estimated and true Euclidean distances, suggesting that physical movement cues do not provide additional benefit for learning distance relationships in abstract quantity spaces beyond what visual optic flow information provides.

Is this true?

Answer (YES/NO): YES